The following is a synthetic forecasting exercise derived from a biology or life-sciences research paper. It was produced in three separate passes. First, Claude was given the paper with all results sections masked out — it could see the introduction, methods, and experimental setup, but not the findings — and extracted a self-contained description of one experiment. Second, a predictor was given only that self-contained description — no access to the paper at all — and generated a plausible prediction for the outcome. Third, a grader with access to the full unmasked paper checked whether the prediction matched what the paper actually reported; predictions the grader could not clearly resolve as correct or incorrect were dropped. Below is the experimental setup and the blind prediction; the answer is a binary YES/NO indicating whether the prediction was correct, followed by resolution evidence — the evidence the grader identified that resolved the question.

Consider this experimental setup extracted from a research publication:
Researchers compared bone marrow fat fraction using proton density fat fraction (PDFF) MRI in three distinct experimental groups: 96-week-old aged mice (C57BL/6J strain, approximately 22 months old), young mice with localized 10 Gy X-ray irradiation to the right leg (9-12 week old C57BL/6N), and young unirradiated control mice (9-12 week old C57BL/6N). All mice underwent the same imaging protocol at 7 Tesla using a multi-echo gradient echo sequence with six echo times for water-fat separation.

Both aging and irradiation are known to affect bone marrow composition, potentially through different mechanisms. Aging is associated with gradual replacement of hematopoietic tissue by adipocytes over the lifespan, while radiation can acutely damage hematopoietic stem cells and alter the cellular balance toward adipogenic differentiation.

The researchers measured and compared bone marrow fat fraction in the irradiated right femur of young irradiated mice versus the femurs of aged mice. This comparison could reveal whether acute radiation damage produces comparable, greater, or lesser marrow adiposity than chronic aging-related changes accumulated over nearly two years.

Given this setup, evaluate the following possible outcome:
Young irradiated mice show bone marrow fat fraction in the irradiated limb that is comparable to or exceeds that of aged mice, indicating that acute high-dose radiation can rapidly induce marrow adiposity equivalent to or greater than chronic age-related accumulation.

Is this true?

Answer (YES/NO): NO